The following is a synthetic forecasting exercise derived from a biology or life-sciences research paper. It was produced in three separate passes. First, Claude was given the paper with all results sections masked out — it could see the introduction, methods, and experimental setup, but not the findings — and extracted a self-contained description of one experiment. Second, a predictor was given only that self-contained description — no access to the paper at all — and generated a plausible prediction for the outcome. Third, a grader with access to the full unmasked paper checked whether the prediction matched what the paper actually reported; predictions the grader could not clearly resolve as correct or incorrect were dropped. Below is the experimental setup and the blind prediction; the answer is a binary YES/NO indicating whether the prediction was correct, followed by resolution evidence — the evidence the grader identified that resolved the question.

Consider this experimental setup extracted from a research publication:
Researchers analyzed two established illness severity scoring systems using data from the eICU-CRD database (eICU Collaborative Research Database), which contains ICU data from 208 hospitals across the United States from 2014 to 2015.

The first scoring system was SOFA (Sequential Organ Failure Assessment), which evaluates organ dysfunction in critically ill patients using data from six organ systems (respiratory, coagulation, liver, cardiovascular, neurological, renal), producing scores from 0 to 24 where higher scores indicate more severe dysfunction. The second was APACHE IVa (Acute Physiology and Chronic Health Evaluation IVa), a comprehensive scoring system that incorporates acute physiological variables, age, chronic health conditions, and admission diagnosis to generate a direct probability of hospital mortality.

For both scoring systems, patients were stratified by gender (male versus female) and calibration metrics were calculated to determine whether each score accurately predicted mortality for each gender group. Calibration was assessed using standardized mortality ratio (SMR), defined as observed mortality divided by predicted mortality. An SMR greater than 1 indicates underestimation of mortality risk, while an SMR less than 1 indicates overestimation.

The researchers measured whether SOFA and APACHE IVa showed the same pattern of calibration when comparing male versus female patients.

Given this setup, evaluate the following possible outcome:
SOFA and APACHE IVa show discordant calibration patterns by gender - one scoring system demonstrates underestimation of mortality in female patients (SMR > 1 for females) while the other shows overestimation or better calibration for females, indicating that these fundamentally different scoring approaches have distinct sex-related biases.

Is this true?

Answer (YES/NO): YES